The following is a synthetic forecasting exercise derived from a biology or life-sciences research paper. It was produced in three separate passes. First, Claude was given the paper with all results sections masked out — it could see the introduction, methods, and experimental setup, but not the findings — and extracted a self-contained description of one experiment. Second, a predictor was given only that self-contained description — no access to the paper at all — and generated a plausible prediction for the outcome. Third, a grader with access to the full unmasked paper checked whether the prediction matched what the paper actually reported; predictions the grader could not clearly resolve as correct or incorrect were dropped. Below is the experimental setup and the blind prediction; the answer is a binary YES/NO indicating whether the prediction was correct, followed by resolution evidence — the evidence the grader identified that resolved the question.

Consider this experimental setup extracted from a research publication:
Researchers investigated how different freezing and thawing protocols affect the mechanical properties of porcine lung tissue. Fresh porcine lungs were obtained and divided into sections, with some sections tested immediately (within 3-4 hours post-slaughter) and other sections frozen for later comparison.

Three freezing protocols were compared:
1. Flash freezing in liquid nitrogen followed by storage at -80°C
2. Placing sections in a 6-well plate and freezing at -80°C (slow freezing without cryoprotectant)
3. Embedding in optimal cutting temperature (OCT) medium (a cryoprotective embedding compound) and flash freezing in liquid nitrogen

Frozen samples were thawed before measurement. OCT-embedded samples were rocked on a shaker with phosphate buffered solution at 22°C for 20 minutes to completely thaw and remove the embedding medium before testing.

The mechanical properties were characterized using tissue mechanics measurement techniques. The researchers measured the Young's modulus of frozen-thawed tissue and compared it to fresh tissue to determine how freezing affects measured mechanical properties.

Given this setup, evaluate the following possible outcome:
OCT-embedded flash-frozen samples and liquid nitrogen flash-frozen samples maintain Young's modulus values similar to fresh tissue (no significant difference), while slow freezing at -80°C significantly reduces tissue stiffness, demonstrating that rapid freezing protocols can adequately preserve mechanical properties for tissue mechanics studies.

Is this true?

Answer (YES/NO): NO